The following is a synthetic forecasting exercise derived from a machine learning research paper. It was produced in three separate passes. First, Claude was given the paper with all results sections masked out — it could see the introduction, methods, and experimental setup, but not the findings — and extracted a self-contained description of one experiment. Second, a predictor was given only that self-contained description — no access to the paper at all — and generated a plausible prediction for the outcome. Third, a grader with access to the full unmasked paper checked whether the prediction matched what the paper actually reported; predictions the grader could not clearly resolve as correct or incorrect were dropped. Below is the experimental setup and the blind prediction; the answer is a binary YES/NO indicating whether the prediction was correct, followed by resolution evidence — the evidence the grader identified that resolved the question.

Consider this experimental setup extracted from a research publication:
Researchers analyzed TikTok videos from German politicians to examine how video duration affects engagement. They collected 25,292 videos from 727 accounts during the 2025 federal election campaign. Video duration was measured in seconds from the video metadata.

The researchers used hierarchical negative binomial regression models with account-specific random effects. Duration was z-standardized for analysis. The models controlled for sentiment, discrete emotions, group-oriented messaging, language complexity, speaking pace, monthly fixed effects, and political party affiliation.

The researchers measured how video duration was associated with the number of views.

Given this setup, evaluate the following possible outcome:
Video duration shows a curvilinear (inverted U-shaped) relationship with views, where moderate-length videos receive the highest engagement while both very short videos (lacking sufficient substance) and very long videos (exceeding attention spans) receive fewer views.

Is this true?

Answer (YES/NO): NO